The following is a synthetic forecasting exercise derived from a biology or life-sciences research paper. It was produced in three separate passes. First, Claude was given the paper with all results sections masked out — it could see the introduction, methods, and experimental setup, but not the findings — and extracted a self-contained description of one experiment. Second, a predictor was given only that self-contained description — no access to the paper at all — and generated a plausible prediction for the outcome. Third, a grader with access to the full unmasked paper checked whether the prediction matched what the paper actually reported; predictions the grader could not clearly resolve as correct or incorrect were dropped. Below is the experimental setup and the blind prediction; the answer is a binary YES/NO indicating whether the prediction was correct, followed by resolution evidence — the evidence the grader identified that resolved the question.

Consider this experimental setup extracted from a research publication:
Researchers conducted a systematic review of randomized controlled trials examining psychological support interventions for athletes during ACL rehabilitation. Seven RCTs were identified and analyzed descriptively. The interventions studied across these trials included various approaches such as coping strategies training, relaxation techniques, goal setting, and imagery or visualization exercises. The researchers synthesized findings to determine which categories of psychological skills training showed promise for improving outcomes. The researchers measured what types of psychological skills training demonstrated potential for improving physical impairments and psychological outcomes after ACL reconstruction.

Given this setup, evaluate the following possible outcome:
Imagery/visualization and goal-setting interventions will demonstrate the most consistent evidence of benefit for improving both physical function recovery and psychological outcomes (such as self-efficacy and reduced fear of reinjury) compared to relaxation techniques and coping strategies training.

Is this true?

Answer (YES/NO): NO